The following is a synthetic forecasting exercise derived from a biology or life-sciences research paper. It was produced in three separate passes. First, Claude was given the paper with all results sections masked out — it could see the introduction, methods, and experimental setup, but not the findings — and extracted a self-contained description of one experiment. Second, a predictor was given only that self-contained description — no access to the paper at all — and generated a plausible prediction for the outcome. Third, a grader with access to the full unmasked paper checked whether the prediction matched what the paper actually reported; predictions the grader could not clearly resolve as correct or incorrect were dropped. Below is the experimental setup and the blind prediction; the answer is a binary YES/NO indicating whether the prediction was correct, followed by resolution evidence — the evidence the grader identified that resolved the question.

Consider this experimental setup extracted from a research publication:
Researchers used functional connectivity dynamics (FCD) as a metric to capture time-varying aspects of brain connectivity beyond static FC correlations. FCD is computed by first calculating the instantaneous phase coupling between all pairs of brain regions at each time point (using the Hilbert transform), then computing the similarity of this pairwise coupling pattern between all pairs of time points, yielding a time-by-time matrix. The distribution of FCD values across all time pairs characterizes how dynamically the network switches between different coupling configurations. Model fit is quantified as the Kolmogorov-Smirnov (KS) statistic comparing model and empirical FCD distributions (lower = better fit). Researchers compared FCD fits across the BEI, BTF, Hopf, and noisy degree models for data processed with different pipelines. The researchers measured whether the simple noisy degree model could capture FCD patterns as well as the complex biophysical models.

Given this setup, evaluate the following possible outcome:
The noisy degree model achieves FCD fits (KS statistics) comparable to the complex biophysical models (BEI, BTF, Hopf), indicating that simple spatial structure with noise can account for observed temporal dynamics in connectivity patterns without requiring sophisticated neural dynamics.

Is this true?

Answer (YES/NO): YES